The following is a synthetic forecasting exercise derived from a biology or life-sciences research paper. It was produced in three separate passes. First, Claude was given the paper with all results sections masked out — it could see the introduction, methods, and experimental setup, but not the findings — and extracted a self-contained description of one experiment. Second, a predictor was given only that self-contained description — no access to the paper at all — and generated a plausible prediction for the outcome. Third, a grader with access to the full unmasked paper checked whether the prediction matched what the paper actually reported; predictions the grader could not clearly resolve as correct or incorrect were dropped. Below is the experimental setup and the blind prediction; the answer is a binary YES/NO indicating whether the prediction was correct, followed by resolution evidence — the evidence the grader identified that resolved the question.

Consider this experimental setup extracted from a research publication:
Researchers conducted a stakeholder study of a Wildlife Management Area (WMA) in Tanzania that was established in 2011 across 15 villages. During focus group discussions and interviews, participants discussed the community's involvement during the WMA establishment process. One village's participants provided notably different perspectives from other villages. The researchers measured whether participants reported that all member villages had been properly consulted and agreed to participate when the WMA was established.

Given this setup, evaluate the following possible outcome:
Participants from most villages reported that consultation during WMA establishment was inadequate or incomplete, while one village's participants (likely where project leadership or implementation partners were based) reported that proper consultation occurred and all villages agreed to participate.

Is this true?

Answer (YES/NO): NO